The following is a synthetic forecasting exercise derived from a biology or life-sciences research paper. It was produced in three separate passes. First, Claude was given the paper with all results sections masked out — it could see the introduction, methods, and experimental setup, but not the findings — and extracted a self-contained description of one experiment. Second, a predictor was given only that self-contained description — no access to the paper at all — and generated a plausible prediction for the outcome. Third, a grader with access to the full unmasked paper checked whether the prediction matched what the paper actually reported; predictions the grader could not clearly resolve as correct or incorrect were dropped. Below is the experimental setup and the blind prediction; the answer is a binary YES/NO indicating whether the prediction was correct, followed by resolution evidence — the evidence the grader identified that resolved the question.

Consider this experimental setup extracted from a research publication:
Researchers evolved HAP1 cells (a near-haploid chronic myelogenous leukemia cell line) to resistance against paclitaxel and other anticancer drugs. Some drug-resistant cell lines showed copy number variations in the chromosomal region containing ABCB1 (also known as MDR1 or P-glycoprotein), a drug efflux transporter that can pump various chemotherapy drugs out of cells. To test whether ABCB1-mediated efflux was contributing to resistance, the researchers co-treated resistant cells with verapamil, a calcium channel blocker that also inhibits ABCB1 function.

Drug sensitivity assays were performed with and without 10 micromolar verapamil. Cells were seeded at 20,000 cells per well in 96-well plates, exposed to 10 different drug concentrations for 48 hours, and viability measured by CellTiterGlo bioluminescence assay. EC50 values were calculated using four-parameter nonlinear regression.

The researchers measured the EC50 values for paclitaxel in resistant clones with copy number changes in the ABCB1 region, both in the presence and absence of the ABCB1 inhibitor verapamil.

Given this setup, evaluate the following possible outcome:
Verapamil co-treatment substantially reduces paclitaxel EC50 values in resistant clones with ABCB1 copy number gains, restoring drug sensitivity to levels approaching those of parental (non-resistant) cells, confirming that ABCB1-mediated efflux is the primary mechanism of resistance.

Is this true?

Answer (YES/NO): YES